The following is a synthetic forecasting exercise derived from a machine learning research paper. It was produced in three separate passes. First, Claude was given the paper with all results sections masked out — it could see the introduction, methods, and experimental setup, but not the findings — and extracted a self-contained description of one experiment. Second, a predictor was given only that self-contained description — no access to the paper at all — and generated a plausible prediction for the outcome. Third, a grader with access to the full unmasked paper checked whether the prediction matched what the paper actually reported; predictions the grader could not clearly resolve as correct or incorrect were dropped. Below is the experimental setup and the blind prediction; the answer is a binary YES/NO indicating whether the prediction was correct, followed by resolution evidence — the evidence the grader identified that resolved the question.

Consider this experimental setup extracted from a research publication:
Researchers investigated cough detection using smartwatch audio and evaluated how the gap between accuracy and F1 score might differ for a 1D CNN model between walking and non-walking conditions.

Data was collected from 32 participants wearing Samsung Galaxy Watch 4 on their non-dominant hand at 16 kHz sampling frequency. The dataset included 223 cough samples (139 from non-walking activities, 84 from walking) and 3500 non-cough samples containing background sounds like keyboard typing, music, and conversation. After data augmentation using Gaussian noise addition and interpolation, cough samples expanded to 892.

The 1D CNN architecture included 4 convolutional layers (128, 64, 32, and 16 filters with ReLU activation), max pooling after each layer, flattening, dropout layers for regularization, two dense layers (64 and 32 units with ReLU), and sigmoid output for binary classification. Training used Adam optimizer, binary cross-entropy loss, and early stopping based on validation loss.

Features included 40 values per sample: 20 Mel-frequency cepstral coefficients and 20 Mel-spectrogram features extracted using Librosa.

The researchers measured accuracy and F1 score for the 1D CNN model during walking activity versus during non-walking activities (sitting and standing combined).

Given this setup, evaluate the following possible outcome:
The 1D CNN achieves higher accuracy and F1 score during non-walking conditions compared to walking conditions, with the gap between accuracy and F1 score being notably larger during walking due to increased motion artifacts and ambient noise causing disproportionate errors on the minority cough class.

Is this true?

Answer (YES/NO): YES